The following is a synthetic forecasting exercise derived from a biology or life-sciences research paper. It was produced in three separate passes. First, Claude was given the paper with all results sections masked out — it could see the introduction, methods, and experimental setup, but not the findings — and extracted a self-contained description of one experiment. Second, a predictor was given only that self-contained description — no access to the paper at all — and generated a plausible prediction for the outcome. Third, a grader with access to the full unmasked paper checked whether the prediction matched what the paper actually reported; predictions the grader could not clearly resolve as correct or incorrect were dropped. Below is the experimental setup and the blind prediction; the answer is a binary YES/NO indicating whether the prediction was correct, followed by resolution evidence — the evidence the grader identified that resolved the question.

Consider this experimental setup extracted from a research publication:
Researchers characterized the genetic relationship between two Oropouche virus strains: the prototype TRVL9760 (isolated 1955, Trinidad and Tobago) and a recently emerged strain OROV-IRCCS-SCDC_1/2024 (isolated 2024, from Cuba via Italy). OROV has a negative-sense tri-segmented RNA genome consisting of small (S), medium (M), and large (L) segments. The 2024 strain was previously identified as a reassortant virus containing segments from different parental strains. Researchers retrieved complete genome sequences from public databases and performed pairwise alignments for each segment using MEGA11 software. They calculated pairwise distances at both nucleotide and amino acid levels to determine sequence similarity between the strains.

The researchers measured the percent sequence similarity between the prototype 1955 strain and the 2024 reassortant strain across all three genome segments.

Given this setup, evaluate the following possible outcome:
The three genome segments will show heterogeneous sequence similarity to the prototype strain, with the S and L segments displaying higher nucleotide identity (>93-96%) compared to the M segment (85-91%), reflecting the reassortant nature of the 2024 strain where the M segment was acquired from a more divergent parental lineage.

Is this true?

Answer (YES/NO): NO